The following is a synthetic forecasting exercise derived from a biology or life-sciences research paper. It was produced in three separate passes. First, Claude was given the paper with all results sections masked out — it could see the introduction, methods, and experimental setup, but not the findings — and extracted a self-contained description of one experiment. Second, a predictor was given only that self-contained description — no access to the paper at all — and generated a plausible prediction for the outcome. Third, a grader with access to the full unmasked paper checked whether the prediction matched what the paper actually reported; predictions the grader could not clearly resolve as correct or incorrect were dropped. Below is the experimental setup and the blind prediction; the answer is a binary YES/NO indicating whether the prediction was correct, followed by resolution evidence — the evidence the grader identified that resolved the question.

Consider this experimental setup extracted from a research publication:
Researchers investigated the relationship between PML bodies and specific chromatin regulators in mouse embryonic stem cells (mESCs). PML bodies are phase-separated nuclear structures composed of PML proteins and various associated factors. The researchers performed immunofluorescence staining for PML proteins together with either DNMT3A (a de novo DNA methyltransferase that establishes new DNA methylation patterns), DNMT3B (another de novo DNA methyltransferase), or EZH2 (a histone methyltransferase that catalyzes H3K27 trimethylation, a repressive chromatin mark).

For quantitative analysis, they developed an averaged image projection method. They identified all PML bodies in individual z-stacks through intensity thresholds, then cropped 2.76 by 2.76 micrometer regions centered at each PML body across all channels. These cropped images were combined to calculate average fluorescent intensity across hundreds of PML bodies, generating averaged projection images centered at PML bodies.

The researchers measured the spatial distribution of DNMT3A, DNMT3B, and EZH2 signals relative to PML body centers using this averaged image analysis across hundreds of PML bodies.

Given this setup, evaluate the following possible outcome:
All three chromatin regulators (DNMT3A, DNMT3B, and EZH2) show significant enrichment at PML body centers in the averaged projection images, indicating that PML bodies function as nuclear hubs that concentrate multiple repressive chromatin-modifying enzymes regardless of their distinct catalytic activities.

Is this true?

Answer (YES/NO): NO